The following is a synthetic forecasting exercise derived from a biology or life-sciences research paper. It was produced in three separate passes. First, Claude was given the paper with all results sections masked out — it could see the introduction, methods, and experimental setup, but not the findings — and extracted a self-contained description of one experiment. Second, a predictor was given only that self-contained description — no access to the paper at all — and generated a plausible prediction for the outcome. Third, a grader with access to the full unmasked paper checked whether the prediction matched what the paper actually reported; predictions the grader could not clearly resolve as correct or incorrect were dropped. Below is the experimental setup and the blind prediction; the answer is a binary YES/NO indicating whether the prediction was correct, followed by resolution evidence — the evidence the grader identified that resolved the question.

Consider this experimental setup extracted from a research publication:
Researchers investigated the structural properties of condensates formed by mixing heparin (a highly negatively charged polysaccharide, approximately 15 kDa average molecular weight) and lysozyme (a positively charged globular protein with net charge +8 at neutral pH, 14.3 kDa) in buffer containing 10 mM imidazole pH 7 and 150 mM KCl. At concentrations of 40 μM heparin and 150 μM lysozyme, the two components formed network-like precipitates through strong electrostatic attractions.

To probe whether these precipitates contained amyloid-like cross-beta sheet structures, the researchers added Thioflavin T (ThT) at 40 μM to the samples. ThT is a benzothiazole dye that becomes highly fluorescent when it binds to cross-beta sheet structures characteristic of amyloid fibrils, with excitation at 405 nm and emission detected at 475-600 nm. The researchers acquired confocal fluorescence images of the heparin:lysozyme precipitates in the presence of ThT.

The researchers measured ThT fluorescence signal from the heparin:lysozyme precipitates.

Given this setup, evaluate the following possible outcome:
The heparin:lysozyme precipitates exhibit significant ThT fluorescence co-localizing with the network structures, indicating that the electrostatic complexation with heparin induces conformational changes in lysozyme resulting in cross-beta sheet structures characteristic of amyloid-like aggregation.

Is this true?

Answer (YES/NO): NO